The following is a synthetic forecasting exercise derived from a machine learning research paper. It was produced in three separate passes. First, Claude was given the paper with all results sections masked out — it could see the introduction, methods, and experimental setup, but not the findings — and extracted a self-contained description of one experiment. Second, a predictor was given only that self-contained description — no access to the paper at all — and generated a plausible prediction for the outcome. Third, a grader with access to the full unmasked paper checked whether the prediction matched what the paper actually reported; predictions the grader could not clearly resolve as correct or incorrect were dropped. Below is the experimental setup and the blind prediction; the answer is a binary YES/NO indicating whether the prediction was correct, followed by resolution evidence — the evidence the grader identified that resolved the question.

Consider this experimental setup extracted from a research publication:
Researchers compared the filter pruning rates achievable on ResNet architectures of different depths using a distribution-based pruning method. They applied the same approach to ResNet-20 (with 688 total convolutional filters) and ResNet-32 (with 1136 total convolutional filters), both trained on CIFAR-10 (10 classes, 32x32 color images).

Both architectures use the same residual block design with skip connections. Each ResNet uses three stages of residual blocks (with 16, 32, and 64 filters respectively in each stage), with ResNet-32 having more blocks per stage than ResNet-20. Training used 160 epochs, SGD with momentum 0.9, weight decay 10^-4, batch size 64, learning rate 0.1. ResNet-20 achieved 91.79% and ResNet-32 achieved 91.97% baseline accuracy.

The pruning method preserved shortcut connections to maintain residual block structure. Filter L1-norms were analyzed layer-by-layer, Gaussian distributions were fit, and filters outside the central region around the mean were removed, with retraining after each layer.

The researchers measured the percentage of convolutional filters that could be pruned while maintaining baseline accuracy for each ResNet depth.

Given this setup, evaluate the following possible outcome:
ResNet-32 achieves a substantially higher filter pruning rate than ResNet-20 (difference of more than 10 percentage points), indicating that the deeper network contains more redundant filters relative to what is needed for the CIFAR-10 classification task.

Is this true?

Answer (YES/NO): YES